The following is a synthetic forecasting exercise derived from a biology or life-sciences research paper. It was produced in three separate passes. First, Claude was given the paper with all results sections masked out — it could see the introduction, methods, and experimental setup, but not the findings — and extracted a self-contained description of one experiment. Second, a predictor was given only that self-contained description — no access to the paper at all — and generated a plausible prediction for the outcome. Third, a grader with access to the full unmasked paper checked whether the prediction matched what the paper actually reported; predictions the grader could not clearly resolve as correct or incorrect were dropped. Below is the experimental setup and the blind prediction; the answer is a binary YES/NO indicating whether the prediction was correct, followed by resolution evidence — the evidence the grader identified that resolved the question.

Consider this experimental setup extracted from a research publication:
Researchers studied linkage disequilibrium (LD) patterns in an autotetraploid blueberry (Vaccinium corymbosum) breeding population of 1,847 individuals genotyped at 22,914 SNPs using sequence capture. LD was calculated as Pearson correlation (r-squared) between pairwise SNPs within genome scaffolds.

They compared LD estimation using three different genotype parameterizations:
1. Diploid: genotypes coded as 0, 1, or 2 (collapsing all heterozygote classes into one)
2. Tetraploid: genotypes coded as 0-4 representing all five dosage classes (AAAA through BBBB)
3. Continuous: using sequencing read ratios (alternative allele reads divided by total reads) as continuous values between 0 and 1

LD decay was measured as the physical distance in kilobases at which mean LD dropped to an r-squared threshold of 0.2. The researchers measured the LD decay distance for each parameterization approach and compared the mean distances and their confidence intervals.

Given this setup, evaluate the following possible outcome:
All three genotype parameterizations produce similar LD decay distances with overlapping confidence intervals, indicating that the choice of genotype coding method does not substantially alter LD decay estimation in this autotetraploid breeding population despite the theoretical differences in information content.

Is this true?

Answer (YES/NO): YES